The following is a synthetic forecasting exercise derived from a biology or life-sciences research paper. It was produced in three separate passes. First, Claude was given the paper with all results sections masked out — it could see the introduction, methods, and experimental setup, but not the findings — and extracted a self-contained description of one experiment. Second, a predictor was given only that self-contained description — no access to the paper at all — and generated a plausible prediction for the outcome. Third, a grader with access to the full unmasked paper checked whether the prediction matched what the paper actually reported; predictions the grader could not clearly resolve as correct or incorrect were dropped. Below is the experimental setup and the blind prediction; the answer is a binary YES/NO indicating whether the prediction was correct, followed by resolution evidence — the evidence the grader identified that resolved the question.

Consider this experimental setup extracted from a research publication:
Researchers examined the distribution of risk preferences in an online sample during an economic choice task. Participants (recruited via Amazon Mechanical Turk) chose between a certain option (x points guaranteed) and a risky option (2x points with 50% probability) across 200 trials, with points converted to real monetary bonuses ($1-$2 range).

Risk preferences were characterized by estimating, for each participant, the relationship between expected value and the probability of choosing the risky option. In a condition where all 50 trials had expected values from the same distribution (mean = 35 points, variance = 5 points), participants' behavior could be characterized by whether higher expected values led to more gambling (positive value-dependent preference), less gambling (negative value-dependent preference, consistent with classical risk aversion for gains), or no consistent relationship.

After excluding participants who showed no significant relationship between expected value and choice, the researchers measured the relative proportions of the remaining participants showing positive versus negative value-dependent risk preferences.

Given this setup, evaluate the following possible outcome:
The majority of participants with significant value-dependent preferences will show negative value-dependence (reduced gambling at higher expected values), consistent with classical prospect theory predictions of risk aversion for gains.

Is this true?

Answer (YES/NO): YES